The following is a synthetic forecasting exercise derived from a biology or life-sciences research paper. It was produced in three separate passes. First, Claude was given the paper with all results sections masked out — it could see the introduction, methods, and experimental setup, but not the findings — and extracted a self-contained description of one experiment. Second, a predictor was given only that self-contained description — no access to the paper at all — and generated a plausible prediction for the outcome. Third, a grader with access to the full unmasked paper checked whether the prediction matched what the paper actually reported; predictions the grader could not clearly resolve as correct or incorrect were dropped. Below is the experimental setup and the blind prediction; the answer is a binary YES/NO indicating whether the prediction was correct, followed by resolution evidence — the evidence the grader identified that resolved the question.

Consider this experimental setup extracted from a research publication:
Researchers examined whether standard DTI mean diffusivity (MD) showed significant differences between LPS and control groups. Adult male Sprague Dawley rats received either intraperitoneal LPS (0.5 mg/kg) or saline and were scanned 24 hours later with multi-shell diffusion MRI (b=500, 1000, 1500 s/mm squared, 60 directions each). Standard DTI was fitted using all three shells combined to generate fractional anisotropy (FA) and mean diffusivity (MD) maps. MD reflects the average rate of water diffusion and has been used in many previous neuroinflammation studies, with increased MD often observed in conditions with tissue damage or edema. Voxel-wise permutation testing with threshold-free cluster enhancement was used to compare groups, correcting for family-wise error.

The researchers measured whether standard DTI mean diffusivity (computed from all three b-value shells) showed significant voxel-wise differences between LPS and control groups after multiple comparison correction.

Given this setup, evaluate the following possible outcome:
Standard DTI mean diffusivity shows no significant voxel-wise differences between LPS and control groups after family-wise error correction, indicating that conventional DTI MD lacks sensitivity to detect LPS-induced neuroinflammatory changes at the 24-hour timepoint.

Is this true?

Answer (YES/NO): NO